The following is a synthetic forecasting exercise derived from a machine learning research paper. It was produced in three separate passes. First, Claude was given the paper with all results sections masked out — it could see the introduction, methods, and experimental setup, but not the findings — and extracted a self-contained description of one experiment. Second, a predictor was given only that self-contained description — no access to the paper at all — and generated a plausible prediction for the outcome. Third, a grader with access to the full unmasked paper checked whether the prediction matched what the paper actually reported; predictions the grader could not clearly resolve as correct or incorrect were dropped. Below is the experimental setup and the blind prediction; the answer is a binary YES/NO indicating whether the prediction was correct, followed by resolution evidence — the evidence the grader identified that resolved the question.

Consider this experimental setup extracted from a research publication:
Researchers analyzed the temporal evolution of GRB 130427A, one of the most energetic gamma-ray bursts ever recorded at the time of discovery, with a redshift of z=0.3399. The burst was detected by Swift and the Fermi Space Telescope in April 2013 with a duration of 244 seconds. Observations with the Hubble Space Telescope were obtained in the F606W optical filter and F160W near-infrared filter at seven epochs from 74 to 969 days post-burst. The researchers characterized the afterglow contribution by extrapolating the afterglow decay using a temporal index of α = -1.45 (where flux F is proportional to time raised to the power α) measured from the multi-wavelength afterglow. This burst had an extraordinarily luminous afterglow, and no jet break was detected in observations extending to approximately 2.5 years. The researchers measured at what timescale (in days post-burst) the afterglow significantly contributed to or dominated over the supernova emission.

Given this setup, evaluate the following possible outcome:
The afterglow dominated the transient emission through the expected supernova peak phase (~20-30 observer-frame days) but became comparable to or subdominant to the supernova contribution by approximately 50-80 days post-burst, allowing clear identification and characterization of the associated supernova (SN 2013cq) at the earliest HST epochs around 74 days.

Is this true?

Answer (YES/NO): NO